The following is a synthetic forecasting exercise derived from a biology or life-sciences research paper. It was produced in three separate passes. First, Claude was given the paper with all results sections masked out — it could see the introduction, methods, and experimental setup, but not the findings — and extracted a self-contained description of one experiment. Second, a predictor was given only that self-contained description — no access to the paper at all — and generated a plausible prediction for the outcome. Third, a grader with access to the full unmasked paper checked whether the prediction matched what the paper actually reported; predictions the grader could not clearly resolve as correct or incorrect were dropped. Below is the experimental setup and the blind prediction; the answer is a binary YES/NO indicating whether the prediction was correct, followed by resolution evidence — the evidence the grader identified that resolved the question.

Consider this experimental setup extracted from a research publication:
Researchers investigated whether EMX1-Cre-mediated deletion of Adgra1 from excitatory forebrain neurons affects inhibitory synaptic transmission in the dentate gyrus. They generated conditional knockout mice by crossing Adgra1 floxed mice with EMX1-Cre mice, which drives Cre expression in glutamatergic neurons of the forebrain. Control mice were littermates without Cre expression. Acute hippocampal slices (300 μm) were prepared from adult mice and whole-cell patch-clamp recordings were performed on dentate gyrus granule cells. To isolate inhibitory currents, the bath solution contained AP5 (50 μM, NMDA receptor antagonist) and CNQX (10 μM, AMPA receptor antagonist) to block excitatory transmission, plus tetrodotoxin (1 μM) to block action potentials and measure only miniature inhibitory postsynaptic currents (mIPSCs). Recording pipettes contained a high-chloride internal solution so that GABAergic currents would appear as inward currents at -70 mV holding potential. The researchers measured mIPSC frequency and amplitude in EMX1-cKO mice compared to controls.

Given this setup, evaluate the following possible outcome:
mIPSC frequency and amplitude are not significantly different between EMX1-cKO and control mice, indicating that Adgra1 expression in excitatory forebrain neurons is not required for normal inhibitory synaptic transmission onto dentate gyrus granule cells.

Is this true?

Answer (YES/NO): YES